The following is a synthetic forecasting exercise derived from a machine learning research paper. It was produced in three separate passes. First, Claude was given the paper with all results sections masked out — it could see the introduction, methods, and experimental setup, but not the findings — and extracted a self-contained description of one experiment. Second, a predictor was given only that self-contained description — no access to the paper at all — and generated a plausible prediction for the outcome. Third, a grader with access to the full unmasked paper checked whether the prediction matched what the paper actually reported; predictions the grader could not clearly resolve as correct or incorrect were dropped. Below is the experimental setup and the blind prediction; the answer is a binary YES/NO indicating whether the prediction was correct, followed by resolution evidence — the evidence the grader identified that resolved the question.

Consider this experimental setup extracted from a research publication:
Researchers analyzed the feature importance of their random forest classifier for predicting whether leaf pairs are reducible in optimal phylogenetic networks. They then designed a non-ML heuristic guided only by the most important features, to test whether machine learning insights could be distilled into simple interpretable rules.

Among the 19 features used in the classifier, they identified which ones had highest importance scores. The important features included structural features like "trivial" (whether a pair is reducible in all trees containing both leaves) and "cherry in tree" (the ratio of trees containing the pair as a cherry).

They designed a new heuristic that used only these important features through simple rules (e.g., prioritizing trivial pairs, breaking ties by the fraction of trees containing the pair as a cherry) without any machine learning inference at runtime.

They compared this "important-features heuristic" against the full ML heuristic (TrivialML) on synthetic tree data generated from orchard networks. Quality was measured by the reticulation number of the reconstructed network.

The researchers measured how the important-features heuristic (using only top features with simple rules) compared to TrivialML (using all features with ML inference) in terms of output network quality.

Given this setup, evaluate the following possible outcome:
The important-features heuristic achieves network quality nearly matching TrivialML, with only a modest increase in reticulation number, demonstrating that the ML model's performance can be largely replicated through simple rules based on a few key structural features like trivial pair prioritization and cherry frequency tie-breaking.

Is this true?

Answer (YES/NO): NO